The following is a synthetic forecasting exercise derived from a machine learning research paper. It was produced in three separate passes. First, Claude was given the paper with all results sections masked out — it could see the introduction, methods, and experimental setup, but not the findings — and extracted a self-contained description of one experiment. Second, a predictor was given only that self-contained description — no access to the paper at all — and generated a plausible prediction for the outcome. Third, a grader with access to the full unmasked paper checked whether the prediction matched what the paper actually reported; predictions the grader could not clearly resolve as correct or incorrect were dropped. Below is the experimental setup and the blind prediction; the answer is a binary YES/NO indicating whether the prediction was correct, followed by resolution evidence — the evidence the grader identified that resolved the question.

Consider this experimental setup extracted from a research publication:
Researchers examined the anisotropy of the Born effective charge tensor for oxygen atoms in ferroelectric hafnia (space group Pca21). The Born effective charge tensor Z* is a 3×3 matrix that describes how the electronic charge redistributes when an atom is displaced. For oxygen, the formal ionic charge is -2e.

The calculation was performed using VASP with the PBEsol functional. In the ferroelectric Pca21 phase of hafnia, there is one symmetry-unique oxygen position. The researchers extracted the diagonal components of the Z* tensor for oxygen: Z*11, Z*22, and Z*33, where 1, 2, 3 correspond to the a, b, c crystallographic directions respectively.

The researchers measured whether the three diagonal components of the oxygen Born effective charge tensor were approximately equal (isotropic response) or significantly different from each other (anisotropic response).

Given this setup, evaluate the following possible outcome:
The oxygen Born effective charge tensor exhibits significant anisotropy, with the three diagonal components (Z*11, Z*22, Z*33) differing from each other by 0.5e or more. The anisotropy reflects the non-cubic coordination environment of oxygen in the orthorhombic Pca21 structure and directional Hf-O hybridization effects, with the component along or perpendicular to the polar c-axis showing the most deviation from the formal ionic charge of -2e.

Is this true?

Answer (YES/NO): YES